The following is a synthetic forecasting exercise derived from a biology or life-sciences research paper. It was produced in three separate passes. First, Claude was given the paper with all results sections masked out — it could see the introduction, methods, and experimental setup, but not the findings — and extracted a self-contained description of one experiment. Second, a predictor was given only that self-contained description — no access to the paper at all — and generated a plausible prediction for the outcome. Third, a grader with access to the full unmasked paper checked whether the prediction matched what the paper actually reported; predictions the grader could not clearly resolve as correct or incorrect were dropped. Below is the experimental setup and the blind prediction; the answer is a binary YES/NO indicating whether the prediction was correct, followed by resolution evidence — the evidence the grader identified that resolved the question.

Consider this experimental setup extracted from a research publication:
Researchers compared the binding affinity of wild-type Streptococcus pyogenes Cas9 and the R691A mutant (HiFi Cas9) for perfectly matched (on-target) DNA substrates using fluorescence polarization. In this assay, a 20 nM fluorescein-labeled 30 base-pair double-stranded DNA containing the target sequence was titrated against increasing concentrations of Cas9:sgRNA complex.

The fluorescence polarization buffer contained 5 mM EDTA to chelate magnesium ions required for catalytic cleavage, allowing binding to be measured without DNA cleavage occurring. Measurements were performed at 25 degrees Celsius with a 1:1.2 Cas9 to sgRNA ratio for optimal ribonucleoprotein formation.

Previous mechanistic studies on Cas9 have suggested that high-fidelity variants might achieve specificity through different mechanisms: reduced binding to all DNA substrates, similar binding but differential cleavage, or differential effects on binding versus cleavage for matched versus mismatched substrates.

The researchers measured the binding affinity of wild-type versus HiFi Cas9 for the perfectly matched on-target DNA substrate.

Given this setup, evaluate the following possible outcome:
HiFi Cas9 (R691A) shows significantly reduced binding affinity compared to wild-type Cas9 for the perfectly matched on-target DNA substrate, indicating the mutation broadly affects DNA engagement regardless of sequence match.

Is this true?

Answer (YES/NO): NO